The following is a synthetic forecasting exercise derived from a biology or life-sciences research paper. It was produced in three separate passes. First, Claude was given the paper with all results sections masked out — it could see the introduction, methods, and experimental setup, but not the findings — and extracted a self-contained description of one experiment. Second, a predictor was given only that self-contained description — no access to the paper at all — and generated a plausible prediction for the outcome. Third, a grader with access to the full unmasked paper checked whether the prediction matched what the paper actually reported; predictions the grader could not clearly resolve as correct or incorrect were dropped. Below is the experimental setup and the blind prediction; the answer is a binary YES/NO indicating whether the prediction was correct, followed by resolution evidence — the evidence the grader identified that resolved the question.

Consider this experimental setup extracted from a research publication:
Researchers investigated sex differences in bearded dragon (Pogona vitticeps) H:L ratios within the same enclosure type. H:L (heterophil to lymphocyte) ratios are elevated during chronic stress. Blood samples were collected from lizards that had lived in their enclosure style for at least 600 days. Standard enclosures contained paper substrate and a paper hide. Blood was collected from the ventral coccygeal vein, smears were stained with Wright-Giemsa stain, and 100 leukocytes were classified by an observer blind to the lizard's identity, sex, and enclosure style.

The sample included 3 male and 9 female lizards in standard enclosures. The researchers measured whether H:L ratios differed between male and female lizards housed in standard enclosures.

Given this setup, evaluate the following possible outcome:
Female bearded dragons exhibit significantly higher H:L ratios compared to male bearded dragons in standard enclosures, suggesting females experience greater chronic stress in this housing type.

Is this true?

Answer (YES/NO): YES